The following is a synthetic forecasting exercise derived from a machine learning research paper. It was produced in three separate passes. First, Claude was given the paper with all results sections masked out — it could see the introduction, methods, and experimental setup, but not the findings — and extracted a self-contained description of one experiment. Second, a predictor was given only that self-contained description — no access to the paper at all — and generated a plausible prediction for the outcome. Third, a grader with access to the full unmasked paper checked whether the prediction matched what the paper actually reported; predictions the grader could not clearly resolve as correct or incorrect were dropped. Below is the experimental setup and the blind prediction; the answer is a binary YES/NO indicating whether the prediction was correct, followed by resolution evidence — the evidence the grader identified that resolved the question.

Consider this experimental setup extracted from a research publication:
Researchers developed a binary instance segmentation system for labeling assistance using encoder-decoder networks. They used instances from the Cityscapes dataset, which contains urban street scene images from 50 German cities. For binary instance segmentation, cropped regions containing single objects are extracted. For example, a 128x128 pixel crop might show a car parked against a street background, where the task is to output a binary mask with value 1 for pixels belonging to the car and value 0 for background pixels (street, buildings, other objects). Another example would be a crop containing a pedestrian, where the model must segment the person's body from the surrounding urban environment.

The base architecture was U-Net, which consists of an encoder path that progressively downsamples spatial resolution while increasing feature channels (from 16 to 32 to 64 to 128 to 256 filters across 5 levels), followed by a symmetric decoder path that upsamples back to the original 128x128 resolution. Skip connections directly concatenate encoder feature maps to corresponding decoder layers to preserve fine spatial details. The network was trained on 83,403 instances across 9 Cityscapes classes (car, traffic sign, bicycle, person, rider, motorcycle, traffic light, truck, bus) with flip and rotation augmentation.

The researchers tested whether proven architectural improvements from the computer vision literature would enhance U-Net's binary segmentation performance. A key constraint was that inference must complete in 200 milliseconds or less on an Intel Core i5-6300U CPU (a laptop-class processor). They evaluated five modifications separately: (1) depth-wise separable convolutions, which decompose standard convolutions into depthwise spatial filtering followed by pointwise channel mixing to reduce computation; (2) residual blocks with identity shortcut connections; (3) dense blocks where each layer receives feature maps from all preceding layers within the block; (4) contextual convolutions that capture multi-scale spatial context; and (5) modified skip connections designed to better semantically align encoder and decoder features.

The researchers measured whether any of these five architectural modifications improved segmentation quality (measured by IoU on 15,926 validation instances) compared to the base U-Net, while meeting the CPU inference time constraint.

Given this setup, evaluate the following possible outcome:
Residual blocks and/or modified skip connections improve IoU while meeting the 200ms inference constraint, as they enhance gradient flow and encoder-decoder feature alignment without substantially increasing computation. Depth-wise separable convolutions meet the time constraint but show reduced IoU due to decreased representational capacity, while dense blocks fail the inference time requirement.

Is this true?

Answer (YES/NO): NO